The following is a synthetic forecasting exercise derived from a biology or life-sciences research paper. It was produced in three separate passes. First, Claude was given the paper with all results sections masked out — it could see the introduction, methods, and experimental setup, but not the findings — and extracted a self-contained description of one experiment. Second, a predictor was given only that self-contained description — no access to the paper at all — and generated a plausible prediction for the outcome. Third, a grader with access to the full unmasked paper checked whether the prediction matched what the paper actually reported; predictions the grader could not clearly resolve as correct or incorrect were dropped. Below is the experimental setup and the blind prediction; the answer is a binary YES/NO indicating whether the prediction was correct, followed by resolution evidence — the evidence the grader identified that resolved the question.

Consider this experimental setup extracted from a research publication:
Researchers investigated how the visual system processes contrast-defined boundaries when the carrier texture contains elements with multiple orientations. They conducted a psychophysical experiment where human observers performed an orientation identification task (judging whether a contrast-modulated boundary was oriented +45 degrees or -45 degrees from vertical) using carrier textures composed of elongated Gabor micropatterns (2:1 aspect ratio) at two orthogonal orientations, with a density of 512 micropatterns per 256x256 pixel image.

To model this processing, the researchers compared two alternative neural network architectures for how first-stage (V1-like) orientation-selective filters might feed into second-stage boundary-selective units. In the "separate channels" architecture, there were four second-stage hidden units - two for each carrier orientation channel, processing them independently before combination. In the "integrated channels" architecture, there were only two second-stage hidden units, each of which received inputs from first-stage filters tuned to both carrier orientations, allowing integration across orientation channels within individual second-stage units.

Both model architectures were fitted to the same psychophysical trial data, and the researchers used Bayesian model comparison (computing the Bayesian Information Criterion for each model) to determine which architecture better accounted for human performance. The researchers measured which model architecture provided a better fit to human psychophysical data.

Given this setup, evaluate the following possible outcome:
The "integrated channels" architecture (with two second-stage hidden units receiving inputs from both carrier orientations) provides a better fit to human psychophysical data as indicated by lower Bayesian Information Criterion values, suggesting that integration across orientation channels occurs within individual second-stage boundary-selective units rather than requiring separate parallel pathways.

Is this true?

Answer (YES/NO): YES